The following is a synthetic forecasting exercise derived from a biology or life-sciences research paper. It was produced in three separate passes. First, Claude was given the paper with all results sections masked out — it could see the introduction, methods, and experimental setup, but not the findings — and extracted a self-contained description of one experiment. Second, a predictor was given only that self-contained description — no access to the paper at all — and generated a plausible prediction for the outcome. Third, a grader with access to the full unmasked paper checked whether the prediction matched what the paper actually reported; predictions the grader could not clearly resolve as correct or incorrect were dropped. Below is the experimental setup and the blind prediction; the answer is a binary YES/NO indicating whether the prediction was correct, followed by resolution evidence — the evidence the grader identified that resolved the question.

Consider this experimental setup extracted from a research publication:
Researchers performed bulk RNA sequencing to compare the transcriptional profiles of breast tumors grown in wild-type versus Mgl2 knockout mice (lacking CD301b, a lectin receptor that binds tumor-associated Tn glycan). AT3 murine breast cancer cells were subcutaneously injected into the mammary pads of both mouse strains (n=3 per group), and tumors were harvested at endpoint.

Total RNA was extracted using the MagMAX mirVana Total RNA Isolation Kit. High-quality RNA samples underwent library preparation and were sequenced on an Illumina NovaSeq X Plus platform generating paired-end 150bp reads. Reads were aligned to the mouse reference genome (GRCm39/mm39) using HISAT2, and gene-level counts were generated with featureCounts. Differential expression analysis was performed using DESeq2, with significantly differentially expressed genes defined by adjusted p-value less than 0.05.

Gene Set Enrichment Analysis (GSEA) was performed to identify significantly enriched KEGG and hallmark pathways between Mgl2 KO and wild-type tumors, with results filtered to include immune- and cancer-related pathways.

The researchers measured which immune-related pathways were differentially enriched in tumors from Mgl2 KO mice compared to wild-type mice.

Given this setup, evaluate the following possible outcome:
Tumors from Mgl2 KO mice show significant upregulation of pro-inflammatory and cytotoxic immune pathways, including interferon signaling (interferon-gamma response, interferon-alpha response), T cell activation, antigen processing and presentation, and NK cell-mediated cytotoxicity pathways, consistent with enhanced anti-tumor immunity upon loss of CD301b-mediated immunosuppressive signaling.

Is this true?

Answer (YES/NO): NO